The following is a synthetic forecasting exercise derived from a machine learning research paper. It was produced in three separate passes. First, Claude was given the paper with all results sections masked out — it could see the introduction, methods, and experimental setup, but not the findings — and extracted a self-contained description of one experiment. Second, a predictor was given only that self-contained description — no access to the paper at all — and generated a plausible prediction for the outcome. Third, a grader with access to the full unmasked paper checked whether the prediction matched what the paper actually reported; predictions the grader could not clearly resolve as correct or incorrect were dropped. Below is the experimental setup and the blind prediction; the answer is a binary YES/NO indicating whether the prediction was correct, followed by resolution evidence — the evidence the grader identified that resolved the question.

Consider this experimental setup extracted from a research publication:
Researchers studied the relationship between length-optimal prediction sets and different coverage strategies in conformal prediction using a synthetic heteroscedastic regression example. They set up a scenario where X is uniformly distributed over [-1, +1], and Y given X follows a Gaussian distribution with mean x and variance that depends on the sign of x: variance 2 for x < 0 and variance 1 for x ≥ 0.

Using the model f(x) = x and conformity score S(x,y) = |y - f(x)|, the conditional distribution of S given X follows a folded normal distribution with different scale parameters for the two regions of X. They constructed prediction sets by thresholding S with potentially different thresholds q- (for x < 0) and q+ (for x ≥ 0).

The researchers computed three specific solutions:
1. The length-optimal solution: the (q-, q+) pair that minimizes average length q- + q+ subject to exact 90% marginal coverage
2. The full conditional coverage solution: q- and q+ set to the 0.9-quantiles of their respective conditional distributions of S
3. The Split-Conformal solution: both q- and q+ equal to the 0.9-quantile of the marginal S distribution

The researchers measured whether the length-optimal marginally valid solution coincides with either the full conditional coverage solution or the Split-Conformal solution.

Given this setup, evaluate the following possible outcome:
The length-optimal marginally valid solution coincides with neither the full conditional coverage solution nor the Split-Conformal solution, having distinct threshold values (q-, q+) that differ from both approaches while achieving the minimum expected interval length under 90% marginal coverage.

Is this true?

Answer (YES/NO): YES